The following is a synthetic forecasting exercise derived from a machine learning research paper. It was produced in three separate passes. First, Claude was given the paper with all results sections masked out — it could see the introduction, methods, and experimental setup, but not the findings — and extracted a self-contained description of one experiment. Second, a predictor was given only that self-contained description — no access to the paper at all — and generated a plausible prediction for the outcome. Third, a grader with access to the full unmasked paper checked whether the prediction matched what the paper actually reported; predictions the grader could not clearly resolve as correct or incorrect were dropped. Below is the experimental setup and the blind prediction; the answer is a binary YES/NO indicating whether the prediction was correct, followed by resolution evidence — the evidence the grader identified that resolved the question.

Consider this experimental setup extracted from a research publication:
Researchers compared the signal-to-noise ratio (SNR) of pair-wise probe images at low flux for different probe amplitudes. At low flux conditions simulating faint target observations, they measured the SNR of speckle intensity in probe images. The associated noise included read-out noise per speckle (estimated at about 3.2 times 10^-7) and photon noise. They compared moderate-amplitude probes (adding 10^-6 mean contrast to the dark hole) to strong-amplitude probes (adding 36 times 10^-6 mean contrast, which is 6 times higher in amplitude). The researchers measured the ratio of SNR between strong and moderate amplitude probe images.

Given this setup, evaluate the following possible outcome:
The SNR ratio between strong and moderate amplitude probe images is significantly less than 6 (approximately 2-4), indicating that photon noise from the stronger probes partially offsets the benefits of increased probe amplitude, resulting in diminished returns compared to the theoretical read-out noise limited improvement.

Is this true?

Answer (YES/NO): NO